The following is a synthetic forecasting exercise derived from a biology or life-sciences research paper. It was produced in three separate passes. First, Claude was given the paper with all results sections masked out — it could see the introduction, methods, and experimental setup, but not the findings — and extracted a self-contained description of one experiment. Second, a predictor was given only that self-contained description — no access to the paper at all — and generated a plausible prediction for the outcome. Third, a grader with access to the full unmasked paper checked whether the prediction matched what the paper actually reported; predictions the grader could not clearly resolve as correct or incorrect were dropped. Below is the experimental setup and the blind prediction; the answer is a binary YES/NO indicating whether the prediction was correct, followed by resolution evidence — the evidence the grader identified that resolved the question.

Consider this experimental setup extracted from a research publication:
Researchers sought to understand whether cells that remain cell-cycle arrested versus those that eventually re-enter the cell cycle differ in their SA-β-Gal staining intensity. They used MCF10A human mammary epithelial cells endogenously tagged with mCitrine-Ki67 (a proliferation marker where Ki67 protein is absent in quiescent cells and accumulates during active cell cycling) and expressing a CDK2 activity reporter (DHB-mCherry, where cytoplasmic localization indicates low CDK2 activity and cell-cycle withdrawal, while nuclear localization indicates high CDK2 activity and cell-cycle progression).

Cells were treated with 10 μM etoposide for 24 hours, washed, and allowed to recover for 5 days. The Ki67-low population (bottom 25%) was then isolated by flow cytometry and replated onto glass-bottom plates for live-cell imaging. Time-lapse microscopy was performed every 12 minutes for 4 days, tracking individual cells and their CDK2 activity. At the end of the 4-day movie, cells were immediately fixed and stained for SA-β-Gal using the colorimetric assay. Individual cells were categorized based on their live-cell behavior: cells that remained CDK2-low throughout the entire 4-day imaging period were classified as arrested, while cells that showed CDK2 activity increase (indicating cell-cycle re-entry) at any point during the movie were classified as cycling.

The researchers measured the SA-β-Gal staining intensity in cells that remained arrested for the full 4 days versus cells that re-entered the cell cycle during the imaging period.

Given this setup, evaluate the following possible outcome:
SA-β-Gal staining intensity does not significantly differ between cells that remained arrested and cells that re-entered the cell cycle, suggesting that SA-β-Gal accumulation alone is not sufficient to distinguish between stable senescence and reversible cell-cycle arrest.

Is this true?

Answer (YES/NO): NO